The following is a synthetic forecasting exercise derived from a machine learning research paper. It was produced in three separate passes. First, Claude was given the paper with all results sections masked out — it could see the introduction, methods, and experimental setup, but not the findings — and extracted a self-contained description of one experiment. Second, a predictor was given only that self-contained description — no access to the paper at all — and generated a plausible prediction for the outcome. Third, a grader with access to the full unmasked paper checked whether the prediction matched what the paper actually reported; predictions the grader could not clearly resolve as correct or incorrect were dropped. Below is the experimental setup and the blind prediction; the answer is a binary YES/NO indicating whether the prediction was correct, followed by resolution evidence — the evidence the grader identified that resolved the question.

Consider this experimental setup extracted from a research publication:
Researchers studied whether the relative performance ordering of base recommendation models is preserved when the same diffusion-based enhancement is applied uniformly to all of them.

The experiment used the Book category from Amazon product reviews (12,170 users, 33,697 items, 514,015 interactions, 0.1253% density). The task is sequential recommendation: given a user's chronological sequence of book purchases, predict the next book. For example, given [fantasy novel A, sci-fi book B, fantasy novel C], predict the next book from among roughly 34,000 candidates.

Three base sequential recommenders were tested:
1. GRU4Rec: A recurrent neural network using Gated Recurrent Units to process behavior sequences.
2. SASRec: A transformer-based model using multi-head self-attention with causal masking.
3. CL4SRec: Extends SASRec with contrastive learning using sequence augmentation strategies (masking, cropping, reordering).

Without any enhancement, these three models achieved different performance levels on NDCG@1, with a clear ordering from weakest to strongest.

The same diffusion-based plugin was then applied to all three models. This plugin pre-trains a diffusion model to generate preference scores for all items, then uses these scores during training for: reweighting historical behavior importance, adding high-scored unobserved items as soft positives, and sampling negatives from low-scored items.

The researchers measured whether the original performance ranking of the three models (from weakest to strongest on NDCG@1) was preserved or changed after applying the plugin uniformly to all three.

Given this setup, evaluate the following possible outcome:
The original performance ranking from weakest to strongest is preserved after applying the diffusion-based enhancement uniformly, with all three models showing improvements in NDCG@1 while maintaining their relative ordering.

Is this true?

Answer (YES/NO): YES